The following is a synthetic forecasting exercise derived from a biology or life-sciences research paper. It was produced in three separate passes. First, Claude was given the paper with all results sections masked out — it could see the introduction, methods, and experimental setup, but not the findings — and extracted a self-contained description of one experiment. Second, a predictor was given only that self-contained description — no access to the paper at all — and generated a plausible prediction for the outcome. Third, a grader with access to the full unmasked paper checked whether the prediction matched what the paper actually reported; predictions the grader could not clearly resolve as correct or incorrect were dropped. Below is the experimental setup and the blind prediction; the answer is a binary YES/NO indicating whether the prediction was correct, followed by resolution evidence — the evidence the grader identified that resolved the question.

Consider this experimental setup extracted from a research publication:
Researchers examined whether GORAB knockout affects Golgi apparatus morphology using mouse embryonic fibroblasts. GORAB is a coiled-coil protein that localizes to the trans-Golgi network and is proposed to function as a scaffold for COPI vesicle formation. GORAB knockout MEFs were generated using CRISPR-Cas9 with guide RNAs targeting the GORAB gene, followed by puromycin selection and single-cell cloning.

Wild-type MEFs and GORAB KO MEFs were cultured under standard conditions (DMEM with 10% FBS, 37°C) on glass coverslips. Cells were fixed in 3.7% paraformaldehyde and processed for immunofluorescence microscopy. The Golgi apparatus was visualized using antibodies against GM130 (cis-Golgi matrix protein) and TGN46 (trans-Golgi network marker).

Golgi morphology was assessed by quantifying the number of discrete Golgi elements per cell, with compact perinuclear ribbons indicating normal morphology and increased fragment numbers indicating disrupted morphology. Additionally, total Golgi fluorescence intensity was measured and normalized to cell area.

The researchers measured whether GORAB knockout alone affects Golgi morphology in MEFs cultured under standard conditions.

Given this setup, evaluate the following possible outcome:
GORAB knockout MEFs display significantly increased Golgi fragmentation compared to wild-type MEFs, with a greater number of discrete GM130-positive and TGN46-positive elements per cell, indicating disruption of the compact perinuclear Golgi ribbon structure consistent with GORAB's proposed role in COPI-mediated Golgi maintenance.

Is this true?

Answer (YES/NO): NO